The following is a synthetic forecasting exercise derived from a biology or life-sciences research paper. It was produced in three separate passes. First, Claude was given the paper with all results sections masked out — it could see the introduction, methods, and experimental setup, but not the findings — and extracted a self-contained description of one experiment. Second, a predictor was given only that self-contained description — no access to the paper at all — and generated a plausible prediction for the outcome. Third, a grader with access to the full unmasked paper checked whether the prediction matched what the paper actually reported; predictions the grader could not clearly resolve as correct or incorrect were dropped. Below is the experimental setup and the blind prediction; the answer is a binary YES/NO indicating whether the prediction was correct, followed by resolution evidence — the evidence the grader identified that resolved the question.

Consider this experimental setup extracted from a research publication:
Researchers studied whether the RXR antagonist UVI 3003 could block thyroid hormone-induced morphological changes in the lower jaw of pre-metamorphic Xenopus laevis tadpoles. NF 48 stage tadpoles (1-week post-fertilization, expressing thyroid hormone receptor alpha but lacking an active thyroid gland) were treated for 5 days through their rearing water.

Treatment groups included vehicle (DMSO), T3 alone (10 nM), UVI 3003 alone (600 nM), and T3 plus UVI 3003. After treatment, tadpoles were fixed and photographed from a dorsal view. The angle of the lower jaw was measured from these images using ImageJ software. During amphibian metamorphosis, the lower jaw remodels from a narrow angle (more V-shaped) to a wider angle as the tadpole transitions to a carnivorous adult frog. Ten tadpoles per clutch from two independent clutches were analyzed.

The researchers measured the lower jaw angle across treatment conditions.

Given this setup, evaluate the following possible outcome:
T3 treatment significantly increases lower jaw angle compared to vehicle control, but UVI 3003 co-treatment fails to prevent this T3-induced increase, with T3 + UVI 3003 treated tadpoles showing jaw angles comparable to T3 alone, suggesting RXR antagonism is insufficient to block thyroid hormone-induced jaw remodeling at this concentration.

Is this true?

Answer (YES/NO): NO